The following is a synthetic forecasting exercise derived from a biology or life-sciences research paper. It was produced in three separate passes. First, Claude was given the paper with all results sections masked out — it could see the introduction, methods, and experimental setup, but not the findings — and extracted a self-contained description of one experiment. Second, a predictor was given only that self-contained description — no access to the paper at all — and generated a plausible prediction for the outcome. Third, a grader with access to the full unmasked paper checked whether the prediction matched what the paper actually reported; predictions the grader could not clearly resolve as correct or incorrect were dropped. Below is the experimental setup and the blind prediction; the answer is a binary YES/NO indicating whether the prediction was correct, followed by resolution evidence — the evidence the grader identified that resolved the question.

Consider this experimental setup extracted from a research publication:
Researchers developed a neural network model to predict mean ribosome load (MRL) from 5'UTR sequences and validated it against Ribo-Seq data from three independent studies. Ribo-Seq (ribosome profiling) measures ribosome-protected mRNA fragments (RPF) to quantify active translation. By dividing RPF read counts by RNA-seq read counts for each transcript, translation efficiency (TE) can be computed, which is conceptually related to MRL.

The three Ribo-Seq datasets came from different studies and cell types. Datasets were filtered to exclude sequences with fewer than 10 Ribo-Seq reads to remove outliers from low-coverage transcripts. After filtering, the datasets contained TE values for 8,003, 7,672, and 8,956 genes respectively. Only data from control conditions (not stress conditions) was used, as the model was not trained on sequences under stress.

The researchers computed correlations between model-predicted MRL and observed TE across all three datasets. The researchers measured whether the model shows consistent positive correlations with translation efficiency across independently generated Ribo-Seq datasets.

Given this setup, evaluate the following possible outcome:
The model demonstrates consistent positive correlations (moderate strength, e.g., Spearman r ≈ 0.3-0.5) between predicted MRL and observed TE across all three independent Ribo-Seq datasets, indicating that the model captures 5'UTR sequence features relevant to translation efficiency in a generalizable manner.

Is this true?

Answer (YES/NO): NO